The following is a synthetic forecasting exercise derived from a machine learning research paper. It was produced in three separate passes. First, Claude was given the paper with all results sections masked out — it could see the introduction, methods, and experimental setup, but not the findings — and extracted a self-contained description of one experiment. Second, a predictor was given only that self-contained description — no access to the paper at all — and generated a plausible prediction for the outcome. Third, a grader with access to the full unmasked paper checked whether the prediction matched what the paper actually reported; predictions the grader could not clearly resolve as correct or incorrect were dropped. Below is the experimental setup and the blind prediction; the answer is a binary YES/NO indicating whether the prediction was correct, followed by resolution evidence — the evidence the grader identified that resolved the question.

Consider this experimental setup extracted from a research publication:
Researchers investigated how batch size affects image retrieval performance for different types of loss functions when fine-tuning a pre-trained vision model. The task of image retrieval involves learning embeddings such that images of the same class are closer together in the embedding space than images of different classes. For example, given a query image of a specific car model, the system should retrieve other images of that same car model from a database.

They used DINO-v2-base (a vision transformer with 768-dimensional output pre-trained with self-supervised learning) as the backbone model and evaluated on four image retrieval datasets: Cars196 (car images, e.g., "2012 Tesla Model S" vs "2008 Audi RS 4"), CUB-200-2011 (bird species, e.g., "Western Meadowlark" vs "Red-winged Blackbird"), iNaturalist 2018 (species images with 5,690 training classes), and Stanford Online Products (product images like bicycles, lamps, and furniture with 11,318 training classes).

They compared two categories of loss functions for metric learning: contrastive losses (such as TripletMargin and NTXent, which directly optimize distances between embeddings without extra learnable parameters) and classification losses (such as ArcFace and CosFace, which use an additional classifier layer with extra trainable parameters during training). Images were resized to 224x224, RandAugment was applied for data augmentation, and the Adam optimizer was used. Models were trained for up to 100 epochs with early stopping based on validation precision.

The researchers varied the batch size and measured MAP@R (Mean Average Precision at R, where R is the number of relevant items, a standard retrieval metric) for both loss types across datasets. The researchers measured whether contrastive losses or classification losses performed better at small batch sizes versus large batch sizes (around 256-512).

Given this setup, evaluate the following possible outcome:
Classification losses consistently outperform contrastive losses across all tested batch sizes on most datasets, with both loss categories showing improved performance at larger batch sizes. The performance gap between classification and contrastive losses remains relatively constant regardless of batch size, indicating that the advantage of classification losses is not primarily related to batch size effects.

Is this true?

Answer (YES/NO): NO